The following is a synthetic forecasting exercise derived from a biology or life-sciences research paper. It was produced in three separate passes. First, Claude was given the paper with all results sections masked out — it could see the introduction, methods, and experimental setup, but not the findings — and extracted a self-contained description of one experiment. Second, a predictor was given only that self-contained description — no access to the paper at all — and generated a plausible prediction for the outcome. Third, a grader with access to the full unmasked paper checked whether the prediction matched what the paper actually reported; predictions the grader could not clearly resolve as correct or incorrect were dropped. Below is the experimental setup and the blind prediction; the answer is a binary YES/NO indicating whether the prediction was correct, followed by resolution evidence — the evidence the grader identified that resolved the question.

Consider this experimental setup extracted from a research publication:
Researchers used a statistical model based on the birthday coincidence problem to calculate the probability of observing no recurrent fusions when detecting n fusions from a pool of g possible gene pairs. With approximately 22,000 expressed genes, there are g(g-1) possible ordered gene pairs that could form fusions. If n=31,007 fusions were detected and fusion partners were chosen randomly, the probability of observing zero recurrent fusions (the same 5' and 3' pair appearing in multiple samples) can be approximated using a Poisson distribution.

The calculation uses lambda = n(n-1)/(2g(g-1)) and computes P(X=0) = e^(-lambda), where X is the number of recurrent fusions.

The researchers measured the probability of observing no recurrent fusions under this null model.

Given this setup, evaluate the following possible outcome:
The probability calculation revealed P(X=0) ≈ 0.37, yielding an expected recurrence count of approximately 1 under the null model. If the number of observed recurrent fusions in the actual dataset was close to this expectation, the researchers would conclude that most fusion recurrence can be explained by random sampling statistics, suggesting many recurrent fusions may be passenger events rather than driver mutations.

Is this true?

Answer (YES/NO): NO